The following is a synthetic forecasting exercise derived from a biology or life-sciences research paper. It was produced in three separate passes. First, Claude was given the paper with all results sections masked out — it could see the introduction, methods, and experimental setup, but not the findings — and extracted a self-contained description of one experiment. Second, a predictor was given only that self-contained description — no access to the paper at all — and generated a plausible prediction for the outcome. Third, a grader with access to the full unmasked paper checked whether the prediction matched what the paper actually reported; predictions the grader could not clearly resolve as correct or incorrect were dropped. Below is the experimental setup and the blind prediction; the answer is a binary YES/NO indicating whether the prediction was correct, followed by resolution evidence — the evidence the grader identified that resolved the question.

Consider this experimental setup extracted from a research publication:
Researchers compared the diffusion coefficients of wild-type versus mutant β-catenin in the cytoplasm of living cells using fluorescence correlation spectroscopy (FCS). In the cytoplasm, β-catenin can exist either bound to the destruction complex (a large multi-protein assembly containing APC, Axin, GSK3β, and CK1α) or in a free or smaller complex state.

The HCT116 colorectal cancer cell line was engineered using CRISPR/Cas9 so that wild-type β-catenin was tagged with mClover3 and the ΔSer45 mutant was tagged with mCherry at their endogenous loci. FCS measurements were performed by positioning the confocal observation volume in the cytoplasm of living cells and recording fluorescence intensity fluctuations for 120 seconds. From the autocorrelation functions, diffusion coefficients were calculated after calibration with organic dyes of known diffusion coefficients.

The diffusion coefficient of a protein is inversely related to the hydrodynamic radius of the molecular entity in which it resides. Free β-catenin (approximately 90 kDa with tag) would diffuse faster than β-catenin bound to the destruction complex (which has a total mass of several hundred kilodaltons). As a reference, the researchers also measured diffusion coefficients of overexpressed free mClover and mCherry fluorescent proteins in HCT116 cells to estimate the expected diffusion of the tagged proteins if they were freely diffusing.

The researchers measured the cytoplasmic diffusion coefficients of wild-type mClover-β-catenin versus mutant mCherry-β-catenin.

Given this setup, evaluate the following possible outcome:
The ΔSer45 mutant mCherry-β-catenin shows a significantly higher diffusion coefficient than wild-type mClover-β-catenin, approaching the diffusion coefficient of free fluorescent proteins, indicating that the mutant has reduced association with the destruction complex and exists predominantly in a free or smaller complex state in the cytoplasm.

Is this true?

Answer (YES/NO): NO